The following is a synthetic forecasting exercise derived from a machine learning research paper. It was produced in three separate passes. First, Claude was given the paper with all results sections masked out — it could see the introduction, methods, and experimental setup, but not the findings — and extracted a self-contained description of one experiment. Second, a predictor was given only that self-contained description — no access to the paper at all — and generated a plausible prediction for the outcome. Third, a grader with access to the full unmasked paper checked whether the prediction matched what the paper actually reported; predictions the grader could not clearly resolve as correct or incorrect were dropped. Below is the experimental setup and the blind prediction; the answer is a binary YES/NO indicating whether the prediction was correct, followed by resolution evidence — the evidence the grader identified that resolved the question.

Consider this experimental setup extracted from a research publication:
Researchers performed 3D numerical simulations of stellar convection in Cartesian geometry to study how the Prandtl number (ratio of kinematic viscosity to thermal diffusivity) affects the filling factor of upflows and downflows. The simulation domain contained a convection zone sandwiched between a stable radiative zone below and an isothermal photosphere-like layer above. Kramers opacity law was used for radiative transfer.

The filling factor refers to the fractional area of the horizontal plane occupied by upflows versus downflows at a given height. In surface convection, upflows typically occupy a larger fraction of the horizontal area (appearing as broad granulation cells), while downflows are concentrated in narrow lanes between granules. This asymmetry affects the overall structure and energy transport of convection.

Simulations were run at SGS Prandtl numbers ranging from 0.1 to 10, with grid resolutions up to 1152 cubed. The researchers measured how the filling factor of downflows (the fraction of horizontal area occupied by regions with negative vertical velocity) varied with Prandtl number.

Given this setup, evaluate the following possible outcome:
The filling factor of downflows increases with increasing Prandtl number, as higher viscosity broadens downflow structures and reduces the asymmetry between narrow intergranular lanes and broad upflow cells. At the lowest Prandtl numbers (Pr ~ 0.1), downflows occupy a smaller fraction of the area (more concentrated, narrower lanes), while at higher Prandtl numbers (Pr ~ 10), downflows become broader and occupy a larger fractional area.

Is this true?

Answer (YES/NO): YES